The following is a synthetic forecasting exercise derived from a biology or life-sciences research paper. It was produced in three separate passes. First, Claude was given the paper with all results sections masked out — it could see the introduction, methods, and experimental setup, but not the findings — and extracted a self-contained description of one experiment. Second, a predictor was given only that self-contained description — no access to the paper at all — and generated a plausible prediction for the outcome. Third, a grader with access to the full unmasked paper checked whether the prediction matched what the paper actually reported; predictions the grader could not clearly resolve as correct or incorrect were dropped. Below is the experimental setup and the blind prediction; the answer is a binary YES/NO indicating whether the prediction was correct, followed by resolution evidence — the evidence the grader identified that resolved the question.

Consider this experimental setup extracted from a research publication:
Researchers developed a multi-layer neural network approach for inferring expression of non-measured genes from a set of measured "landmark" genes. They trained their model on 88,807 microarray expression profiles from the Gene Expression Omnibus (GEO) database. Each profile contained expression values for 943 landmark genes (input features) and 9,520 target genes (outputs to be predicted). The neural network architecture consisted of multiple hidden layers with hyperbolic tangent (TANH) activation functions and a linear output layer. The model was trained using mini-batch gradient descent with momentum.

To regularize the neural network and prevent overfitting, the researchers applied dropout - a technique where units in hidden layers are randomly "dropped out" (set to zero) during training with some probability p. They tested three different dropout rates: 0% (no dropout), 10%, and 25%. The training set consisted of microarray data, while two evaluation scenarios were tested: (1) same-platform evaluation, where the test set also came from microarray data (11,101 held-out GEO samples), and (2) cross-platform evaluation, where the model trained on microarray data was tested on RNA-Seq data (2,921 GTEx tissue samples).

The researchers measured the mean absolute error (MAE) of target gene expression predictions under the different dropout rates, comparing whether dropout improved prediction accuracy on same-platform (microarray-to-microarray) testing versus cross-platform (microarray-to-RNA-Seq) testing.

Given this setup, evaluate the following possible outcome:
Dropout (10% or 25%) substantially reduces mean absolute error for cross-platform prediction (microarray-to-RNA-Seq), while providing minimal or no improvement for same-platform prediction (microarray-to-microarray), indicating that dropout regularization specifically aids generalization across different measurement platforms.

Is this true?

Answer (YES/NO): NO